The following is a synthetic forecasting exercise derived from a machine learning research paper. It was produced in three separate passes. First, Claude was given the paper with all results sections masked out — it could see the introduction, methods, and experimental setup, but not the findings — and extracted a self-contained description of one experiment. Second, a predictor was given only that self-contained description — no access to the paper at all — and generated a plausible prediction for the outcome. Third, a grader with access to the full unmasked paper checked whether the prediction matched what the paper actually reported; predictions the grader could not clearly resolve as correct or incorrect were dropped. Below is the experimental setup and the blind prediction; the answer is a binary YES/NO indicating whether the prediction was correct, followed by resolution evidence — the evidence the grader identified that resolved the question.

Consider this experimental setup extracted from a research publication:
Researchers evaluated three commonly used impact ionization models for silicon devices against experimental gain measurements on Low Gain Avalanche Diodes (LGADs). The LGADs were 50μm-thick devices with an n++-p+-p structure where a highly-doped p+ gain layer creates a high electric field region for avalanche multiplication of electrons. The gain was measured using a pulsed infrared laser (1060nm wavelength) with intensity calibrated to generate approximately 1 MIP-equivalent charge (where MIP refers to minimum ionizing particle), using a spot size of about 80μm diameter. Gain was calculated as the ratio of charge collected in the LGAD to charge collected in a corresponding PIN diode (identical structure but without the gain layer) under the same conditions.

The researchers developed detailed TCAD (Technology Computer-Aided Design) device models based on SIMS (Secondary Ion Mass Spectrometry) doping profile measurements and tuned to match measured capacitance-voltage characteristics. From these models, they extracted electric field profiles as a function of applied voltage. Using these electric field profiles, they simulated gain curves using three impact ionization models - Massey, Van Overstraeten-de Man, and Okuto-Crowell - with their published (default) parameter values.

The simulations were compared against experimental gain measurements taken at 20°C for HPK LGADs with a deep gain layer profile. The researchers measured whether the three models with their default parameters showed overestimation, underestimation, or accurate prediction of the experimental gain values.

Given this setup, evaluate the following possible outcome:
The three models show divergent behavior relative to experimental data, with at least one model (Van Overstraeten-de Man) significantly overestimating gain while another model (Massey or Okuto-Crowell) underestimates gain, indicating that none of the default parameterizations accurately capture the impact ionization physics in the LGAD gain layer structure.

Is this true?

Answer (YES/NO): YES